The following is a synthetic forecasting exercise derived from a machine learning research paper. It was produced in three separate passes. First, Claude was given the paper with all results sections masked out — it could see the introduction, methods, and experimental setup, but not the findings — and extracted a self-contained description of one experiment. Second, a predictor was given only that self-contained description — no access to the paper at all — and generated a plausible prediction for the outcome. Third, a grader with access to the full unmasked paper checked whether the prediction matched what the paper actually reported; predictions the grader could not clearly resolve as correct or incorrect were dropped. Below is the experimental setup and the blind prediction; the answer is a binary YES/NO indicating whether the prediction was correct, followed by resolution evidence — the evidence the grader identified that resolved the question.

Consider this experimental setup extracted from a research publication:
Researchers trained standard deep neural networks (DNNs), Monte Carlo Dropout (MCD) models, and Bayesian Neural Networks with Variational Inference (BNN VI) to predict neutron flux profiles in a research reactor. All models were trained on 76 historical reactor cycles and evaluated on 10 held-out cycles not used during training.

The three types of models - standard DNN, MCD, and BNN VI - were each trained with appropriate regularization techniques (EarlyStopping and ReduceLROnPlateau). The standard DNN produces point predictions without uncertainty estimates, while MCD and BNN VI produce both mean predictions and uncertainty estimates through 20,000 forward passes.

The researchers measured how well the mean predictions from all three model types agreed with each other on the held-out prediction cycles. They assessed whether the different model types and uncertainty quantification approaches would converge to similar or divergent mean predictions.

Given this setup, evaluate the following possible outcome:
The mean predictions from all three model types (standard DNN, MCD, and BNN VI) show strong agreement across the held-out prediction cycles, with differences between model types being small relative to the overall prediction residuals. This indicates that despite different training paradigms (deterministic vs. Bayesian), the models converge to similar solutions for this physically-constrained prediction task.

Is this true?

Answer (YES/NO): YES